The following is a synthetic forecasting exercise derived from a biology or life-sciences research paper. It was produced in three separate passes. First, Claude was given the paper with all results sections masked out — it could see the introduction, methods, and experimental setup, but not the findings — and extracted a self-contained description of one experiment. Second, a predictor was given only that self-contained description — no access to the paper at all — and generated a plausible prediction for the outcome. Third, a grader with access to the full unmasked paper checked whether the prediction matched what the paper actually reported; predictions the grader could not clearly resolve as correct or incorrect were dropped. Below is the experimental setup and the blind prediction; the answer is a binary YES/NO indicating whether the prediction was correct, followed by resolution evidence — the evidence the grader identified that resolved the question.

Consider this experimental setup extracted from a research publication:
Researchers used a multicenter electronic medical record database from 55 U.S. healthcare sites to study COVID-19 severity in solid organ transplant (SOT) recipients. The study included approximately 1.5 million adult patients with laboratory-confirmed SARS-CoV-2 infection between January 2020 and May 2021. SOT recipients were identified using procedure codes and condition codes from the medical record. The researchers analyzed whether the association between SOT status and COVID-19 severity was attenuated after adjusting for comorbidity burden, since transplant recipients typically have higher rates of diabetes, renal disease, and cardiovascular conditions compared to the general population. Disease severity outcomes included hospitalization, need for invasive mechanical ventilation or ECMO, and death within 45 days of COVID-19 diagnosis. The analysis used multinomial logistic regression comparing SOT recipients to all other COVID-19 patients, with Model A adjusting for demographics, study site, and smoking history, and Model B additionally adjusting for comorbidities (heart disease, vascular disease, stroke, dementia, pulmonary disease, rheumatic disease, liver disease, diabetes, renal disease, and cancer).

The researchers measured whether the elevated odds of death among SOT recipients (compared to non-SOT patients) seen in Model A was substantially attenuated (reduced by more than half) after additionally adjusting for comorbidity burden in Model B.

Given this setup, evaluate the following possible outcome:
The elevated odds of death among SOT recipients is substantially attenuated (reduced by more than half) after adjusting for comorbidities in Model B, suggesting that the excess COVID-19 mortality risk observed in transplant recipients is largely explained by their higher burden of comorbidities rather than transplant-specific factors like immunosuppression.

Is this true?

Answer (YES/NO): NO